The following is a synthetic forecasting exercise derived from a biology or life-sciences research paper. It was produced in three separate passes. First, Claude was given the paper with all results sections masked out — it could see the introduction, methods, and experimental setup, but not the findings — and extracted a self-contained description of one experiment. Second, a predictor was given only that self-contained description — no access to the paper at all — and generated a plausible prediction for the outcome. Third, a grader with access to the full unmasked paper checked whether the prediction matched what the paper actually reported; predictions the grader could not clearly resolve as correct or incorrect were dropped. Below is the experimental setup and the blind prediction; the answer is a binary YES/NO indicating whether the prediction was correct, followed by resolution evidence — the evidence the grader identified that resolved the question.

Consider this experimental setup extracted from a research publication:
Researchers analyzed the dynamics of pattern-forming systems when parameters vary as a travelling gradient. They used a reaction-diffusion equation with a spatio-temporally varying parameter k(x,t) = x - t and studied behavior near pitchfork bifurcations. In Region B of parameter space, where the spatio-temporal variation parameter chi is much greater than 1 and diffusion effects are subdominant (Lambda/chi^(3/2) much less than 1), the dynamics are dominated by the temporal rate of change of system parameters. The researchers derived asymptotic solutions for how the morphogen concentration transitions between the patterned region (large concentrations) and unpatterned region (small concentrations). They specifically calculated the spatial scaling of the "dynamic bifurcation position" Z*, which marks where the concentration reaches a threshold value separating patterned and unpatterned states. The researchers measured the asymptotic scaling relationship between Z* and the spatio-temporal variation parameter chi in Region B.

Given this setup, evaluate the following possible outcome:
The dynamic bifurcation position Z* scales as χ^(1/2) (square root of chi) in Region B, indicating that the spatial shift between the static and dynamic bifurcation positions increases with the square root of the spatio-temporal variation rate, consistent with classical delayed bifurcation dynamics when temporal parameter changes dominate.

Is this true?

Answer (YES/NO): NO